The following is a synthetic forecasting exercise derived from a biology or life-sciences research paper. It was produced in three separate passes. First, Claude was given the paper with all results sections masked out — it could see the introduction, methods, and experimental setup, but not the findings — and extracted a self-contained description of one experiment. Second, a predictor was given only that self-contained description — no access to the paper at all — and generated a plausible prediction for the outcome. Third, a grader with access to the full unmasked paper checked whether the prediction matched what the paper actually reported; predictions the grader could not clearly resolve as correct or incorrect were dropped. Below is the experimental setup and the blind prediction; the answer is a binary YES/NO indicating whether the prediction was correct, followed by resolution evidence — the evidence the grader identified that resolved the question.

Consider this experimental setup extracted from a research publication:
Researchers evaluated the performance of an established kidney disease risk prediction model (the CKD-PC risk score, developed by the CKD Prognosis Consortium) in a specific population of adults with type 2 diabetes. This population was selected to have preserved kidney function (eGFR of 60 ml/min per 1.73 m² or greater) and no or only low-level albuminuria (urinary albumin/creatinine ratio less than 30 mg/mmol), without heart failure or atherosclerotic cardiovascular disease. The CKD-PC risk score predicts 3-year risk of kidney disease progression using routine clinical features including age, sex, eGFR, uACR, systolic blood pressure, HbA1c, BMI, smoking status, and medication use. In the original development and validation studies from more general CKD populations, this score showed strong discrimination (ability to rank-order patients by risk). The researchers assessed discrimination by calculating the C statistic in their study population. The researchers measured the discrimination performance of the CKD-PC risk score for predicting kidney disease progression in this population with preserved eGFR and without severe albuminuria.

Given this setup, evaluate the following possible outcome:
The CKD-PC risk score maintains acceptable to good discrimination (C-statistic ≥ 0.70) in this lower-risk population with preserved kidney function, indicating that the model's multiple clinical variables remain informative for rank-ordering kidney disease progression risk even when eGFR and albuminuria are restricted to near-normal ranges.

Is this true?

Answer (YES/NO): NO